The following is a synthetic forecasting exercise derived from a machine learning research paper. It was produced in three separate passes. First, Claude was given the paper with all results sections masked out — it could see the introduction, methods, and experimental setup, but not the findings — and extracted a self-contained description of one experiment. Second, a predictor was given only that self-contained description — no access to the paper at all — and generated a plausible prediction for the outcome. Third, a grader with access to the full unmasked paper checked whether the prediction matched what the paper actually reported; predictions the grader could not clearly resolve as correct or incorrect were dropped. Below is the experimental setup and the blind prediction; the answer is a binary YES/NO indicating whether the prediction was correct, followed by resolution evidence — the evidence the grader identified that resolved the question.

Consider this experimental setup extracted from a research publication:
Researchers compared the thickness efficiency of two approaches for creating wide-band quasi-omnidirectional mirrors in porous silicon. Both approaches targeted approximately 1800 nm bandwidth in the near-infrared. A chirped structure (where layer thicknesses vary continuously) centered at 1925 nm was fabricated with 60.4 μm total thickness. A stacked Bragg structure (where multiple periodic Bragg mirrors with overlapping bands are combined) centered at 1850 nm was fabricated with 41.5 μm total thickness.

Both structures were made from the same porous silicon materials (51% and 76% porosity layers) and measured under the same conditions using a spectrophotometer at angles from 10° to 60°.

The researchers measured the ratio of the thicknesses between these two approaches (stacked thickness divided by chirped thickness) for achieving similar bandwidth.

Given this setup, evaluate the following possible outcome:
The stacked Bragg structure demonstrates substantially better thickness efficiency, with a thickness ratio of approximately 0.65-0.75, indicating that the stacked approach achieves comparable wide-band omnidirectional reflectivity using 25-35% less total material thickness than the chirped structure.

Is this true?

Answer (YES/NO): YES